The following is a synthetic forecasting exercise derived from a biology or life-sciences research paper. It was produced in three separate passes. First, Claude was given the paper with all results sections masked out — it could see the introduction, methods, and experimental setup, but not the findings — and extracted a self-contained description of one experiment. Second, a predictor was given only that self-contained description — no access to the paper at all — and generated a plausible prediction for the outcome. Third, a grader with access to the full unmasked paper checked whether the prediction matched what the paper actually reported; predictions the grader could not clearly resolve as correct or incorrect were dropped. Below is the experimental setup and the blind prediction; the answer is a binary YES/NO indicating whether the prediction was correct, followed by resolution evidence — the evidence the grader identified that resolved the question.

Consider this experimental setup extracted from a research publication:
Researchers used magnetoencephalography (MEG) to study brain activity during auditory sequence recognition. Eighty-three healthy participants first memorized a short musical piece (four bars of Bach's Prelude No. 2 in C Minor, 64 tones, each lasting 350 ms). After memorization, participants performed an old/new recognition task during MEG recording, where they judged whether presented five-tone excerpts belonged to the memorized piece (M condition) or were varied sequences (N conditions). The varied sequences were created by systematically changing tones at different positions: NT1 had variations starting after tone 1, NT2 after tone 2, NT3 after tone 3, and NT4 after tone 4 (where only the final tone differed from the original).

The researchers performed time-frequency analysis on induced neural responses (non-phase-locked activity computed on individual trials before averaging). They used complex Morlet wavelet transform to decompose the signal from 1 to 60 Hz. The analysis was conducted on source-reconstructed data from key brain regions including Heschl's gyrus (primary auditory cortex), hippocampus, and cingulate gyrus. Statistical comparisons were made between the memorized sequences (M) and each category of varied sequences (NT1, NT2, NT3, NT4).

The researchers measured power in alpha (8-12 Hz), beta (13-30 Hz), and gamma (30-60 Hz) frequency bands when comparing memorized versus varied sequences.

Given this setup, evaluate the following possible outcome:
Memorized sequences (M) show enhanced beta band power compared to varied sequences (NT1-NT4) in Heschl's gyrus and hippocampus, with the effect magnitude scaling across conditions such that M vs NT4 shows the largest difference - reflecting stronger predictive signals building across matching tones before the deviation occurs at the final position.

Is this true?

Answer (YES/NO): NO